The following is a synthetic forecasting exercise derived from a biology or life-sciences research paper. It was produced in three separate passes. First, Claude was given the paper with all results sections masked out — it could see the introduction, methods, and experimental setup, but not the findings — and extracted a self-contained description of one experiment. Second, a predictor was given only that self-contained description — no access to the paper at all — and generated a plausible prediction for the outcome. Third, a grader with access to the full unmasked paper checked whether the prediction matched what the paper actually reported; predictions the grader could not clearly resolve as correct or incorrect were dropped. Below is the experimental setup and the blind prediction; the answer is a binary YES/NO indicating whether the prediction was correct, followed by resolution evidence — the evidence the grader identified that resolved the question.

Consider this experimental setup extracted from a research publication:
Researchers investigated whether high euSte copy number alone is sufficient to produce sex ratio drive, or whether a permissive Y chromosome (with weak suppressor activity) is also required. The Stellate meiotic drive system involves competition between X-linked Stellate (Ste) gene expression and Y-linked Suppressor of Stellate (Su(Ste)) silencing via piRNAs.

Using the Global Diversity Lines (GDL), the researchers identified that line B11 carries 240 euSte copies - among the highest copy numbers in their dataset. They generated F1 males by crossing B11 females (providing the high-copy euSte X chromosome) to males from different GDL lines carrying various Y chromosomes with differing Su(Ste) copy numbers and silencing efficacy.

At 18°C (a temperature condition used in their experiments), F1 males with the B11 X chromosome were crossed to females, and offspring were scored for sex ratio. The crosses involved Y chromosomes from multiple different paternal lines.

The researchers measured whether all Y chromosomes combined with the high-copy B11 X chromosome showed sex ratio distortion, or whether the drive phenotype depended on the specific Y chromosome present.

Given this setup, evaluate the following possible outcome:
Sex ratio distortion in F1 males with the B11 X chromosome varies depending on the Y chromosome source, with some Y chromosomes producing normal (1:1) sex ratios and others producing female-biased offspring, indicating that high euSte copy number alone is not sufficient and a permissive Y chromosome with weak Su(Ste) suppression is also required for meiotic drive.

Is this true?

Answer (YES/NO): YES